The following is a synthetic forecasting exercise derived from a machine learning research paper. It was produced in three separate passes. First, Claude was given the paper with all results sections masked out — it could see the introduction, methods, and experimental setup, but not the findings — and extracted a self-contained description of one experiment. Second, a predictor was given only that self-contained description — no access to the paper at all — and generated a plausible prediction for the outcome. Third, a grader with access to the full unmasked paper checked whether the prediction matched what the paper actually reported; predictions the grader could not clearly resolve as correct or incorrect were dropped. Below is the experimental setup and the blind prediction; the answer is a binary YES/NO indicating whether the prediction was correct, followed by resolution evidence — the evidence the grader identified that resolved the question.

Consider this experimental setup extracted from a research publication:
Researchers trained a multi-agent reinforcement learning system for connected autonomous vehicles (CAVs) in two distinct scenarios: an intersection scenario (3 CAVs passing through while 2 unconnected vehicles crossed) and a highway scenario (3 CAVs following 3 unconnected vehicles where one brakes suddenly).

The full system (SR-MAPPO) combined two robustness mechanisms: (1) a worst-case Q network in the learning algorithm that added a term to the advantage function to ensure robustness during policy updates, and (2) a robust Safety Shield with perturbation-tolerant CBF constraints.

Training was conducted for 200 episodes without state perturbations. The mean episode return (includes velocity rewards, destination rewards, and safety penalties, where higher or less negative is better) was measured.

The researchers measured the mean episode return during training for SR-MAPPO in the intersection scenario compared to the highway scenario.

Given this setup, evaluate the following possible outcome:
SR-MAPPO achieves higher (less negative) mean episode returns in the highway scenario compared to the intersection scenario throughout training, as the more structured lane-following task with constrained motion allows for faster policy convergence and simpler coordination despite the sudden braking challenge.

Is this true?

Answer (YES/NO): NO